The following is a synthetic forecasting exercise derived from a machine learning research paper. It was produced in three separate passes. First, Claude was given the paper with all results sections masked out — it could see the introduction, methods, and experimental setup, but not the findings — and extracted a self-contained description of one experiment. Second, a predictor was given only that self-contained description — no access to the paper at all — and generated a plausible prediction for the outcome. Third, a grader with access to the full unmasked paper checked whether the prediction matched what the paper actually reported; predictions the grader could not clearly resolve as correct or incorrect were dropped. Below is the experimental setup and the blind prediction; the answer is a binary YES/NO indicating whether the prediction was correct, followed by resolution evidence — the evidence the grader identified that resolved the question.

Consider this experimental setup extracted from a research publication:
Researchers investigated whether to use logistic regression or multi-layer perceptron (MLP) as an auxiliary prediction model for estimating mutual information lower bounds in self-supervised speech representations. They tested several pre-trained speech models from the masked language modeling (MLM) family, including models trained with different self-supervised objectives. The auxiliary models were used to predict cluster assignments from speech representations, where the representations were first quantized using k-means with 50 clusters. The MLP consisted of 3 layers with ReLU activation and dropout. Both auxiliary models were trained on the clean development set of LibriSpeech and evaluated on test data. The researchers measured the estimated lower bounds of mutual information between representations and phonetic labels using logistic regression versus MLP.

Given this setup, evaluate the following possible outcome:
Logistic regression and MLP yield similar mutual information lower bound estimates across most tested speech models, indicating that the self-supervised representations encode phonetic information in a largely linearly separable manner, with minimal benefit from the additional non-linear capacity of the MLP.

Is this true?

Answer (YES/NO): YES